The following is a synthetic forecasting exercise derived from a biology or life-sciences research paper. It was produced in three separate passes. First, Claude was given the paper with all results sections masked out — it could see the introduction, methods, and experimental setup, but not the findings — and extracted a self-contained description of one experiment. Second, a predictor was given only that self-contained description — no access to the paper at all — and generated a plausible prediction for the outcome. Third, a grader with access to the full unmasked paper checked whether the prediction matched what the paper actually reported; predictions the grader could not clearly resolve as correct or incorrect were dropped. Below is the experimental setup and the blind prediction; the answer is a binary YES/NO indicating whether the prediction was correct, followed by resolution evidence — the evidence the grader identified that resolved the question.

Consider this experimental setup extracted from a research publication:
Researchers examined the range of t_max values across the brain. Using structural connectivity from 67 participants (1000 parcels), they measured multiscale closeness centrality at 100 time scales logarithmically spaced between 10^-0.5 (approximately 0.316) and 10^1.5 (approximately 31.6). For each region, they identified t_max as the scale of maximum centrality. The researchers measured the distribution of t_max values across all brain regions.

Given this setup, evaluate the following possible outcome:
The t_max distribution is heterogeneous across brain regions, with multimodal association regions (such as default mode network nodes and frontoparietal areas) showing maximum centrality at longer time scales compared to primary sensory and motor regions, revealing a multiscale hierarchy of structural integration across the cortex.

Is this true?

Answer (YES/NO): YES